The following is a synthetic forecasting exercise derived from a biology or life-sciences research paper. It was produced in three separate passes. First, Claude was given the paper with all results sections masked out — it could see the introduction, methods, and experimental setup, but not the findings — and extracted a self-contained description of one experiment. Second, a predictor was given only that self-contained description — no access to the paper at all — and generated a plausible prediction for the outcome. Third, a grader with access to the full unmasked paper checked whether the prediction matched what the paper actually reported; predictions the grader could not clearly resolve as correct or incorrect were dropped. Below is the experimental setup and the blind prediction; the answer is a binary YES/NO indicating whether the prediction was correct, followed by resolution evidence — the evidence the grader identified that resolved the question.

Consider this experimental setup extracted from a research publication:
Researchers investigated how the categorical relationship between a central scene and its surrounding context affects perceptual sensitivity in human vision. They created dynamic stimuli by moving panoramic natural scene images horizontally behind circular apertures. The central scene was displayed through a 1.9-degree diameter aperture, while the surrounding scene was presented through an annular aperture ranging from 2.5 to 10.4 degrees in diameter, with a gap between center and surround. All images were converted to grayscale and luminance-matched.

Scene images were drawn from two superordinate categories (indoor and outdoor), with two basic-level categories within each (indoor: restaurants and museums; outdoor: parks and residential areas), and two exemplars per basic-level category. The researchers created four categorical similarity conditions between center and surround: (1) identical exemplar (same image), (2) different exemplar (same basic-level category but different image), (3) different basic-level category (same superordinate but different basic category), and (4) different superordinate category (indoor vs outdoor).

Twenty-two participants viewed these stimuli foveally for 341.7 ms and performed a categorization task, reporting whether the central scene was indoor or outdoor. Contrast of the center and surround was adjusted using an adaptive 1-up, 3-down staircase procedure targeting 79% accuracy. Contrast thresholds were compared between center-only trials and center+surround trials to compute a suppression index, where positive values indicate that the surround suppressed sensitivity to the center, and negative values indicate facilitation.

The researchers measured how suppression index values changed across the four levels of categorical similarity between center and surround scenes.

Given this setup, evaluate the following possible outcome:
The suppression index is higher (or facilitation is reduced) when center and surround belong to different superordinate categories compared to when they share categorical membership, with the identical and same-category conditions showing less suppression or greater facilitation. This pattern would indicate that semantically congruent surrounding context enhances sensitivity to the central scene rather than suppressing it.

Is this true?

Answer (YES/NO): YES